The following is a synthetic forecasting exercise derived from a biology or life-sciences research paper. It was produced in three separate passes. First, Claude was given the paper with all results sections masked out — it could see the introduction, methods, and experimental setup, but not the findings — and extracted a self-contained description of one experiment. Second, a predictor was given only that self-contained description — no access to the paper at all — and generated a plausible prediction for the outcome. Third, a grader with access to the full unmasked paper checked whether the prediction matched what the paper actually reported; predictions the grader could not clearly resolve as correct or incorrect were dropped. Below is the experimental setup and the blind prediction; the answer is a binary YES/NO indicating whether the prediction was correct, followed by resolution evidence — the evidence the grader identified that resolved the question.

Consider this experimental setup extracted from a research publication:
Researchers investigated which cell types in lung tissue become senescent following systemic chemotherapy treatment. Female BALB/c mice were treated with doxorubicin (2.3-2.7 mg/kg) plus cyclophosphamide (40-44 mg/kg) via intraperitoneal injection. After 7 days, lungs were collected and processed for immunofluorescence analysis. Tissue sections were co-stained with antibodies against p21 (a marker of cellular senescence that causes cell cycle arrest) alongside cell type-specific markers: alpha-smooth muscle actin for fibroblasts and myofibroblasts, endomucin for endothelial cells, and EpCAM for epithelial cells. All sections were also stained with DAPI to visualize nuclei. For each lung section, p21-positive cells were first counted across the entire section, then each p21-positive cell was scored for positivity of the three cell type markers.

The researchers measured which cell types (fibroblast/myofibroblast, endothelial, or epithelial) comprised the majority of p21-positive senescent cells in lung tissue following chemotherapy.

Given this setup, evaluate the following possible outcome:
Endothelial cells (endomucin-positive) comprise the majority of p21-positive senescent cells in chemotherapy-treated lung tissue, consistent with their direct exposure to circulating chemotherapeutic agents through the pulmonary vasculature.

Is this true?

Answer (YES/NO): NO